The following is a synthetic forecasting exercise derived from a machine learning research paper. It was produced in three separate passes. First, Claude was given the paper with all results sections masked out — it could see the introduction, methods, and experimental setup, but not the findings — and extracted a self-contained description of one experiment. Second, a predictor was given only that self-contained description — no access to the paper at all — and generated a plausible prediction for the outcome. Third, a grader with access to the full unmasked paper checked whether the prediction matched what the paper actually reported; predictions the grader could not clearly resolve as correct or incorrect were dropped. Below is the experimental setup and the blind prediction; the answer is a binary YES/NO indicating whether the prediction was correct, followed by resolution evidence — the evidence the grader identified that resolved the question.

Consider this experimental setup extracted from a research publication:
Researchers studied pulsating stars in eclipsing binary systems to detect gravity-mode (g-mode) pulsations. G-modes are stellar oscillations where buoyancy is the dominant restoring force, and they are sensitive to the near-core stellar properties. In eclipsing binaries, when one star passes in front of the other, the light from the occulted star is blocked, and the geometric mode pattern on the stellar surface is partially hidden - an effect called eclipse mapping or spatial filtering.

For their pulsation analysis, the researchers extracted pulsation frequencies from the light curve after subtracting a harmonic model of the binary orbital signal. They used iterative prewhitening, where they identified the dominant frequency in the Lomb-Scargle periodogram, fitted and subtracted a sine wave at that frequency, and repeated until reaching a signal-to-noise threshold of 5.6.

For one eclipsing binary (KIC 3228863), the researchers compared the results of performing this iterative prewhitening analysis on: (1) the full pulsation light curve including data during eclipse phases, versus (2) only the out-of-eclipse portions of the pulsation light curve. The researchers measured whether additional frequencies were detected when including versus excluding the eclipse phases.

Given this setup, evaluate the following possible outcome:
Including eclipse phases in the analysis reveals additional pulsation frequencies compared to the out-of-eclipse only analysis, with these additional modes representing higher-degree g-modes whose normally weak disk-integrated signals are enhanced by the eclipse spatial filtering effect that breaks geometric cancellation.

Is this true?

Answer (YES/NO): NO